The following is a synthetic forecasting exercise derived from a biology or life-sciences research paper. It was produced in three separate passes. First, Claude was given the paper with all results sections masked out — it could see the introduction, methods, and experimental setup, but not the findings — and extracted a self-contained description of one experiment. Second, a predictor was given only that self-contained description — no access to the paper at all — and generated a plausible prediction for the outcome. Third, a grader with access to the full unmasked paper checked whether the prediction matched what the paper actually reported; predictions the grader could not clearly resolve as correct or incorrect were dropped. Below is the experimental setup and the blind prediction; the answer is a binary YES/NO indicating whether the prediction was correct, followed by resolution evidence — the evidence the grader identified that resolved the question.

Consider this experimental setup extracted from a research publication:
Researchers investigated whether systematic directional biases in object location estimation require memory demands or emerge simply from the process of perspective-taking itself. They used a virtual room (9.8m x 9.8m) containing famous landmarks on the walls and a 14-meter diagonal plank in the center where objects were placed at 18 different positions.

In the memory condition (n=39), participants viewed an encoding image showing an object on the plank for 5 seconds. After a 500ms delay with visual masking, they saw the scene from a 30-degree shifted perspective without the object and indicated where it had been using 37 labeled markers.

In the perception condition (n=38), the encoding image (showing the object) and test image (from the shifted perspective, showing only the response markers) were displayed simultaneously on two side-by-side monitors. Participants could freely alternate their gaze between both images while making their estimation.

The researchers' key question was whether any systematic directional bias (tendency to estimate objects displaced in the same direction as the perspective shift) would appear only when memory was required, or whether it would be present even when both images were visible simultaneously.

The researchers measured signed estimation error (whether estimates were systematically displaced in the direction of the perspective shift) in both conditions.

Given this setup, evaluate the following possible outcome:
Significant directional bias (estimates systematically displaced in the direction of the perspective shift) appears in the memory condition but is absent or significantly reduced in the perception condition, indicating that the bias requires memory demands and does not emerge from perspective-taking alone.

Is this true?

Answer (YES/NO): NO